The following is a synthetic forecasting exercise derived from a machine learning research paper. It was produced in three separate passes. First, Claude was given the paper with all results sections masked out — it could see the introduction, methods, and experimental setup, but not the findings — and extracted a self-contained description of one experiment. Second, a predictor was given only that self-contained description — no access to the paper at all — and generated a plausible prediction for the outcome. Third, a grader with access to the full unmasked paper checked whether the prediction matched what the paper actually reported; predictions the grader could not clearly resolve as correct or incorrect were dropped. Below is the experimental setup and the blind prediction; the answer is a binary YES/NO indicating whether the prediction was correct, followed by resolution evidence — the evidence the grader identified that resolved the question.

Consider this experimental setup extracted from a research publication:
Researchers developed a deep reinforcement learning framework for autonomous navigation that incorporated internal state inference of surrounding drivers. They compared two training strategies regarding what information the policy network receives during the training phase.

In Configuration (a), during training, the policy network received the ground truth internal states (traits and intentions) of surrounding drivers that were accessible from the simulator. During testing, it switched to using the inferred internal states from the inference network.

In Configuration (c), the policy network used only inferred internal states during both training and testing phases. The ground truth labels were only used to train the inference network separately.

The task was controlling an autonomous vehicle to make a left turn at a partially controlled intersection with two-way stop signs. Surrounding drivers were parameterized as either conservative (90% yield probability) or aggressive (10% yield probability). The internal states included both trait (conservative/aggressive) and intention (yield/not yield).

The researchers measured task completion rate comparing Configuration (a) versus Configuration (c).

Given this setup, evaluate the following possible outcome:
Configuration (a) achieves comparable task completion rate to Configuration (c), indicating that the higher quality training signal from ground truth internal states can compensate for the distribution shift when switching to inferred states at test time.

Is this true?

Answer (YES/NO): NO